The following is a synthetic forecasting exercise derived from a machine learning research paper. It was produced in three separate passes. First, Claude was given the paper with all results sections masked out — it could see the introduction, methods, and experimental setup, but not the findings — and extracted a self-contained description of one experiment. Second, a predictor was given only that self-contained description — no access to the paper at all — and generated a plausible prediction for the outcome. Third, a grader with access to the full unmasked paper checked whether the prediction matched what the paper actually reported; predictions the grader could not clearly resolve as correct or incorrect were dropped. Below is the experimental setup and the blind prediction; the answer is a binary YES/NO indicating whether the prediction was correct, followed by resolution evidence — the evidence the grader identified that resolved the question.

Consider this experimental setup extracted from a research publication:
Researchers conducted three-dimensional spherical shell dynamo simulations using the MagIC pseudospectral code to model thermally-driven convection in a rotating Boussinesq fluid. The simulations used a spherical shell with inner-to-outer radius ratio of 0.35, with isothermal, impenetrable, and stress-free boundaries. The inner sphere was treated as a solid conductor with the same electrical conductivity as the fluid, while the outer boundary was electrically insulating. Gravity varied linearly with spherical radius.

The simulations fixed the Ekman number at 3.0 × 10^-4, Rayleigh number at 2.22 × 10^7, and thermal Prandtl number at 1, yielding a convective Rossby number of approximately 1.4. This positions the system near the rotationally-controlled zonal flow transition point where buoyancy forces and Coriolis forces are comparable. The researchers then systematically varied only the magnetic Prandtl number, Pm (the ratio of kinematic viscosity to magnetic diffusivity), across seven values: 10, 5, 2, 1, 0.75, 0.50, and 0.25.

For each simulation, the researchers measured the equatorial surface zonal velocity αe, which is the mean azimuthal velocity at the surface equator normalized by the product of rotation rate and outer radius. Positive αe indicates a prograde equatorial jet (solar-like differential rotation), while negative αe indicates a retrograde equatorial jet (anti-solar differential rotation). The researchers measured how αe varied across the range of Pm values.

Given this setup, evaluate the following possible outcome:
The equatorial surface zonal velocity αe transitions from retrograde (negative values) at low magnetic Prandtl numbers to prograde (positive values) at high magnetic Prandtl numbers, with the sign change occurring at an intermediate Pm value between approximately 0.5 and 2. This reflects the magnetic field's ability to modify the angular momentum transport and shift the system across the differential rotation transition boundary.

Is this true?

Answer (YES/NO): YES